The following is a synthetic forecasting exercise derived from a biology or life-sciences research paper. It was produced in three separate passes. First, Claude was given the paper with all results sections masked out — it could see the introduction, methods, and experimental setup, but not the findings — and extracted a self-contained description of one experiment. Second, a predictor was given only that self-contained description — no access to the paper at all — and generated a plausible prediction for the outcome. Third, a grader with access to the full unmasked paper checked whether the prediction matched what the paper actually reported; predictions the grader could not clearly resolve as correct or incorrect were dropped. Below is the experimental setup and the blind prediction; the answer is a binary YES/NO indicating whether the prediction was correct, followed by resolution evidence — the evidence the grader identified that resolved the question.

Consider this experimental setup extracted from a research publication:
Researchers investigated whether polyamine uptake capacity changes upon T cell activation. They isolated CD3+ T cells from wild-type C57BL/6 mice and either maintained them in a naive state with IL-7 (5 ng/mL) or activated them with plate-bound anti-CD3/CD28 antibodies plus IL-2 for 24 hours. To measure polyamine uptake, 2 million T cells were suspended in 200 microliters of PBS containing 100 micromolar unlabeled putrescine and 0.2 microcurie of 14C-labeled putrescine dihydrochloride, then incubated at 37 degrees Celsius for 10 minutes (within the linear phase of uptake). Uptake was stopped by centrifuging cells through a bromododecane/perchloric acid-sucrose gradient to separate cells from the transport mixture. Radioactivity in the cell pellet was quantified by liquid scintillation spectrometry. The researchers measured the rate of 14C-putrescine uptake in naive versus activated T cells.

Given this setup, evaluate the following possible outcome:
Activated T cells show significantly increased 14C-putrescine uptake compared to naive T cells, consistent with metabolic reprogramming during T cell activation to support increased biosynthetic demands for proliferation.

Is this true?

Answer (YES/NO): YES